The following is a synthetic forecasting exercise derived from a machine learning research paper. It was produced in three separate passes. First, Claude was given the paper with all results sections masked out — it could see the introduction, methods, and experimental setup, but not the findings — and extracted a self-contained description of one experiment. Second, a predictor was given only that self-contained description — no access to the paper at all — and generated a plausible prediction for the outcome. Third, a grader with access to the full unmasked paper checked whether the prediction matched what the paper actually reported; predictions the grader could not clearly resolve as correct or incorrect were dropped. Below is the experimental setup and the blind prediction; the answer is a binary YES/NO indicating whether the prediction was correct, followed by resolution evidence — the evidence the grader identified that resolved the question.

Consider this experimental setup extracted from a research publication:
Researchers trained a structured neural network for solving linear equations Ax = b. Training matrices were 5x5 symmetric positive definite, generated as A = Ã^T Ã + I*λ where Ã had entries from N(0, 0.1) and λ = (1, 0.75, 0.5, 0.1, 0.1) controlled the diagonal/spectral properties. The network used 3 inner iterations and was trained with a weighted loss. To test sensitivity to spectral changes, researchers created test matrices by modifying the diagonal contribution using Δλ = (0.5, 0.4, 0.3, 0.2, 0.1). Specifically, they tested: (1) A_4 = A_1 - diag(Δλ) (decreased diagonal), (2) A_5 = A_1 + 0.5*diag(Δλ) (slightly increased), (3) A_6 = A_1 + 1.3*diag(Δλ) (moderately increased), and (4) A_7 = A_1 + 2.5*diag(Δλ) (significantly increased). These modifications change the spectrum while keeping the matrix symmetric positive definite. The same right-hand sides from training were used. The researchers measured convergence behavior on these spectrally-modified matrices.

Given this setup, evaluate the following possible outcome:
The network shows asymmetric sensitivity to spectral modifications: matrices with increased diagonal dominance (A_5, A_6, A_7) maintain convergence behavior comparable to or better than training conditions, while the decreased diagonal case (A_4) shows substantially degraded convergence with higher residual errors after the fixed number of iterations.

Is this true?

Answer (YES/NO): NO